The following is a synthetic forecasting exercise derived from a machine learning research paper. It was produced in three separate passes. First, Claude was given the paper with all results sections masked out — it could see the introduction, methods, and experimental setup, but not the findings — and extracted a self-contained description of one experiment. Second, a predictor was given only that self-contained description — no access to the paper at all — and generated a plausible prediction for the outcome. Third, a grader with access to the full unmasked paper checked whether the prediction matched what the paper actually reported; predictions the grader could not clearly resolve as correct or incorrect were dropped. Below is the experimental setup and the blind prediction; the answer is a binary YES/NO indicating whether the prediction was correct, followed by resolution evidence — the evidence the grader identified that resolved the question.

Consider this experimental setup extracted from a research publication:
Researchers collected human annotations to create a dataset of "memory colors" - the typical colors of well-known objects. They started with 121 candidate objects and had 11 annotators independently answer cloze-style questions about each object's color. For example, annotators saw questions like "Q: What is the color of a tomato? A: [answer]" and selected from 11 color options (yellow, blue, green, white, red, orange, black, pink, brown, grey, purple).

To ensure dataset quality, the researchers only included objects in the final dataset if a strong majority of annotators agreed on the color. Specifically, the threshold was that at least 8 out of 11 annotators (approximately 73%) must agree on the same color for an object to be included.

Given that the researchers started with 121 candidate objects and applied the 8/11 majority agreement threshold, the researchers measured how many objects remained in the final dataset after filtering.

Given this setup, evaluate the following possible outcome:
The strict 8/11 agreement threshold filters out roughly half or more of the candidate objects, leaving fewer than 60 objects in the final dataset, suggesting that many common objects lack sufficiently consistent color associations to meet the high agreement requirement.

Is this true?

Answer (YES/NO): NO